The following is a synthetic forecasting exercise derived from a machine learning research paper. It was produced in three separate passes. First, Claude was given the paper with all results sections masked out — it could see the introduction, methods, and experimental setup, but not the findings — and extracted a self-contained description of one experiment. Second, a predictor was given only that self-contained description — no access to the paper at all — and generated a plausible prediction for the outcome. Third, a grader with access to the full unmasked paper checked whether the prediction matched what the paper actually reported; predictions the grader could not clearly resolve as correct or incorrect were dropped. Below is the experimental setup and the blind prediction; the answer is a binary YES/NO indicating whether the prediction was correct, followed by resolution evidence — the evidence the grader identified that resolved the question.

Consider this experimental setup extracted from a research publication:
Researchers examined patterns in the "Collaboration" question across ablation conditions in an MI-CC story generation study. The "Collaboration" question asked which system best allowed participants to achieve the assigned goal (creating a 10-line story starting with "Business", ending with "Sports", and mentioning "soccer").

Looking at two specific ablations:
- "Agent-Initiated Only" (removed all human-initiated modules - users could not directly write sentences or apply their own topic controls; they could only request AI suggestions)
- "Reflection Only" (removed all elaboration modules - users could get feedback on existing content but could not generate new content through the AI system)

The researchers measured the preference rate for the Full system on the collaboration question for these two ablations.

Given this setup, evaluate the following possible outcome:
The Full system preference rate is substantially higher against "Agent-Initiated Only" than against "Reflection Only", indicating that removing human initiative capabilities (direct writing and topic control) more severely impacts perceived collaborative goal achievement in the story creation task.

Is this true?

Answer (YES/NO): NO